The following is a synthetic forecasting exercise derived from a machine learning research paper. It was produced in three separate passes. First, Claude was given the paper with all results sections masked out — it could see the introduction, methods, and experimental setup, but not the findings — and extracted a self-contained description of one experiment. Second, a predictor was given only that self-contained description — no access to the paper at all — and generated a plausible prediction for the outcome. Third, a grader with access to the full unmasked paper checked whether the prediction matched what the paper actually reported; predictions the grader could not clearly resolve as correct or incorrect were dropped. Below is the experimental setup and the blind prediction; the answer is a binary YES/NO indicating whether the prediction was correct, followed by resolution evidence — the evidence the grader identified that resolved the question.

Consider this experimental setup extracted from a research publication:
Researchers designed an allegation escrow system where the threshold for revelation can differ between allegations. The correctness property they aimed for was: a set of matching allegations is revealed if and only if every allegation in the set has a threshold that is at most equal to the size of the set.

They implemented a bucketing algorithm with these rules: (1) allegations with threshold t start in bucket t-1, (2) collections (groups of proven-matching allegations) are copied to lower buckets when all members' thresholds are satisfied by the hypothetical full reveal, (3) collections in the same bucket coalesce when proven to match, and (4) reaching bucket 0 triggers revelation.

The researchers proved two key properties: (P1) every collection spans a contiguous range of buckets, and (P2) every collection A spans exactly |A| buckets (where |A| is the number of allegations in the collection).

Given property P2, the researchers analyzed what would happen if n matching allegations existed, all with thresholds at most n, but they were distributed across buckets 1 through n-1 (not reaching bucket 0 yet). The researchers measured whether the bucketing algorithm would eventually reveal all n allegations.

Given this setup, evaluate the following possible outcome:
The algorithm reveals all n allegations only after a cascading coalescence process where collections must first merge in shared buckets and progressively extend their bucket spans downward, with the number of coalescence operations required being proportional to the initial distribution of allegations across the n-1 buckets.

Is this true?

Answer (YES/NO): NO